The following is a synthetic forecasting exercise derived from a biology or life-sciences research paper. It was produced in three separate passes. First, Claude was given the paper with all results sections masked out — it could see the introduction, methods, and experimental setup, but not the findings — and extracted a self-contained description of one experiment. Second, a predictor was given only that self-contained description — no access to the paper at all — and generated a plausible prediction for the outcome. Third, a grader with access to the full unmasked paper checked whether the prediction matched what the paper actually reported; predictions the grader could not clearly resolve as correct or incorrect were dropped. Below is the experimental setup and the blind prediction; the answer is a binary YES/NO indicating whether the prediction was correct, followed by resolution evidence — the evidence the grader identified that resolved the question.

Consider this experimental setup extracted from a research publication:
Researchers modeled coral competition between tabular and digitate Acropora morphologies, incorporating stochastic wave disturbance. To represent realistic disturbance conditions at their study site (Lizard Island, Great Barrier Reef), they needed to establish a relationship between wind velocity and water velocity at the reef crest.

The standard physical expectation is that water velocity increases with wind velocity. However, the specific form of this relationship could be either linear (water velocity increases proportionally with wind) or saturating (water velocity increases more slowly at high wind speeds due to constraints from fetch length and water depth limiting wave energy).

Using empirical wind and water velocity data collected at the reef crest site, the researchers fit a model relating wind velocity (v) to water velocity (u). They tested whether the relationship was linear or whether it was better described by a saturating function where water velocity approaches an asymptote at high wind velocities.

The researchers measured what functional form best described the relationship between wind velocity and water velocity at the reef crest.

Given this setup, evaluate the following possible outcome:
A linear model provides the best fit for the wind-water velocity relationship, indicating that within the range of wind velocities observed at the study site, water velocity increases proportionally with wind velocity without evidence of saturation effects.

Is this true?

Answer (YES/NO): NO